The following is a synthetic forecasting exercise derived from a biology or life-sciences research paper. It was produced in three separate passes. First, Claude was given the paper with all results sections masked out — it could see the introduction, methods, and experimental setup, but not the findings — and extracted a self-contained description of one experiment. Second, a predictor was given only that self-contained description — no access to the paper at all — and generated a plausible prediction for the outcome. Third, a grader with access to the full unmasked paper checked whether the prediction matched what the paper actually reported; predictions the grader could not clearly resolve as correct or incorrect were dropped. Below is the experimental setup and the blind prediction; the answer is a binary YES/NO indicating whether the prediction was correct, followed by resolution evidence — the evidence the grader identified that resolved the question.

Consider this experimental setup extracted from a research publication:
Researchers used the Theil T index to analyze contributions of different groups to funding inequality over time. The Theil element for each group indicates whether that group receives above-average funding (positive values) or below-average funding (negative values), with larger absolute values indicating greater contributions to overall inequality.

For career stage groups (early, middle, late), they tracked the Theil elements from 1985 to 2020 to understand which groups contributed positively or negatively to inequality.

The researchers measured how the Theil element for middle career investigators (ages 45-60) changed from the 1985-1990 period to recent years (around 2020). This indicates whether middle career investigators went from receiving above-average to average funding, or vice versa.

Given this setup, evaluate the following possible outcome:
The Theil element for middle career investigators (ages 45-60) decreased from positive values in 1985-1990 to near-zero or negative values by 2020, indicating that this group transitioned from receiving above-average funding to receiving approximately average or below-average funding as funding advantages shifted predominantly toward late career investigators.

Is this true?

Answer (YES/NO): YES